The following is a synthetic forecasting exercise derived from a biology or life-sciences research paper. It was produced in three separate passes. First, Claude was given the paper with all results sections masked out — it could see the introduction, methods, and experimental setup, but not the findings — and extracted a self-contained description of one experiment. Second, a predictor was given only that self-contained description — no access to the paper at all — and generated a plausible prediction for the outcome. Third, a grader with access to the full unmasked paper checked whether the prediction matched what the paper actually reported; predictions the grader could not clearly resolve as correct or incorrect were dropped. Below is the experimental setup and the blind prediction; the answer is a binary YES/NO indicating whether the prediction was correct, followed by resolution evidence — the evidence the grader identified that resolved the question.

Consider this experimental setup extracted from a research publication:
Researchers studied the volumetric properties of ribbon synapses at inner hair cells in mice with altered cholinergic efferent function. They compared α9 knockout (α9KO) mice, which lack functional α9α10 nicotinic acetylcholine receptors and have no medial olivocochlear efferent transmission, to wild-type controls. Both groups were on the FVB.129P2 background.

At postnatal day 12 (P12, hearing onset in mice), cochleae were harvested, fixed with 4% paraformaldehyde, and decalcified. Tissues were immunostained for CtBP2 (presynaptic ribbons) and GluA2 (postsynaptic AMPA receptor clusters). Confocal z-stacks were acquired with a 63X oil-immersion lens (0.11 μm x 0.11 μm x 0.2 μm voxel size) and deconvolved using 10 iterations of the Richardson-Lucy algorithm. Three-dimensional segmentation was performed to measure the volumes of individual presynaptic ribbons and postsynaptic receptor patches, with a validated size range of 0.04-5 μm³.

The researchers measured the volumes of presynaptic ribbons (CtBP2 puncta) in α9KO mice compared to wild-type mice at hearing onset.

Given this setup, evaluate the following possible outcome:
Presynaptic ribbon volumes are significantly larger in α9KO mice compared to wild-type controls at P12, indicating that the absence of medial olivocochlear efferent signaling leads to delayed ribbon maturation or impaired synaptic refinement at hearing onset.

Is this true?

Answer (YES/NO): NO